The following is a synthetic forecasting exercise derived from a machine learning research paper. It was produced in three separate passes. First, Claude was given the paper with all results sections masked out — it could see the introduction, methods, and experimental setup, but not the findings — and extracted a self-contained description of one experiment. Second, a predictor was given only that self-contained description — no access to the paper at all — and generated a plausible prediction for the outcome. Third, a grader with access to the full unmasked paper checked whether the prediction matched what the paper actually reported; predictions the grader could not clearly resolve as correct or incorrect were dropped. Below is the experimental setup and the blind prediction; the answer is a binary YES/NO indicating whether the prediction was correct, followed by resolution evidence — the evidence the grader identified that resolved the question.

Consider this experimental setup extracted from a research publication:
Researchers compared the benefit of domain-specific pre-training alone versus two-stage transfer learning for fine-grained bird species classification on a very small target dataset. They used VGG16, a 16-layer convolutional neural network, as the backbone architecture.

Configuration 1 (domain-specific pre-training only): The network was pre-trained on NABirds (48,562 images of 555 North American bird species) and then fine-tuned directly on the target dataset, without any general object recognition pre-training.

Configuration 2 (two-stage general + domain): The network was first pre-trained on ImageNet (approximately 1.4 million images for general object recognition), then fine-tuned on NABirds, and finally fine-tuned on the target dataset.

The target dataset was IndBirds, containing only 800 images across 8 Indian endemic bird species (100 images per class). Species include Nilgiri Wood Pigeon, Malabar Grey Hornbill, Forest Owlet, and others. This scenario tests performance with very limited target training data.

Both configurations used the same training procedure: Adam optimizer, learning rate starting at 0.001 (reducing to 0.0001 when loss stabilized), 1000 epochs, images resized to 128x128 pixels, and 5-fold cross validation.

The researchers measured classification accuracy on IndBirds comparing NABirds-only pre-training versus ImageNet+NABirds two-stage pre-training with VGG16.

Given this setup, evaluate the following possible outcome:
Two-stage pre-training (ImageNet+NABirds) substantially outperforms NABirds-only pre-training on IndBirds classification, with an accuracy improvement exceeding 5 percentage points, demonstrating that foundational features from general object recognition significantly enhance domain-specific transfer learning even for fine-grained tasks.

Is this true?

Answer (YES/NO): NO